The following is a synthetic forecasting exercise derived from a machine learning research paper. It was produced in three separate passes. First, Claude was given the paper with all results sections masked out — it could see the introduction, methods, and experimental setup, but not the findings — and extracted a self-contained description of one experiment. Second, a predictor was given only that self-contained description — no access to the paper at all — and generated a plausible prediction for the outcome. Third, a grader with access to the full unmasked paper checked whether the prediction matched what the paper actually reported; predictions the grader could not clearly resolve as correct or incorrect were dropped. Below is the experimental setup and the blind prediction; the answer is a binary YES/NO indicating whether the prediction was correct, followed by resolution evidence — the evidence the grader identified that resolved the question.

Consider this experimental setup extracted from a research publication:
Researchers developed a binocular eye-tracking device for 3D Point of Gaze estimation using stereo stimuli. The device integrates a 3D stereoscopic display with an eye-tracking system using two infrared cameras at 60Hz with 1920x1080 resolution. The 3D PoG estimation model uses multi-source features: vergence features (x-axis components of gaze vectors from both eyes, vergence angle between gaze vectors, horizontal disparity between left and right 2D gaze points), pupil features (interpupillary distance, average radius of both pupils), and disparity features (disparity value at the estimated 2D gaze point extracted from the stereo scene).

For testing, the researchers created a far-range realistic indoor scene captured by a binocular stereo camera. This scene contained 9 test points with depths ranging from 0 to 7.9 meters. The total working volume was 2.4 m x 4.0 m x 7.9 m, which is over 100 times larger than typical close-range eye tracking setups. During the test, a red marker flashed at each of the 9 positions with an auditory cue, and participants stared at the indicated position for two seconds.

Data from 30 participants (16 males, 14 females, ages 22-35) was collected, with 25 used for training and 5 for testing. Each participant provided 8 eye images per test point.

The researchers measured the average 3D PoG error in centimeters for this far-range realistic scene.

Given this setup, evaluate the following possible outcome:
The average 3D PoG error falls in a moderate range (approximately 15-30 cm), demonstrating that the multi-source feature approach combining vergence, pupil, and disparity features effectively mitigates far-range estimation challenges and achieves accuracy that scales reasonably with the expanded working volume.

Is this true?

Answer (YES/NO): YES